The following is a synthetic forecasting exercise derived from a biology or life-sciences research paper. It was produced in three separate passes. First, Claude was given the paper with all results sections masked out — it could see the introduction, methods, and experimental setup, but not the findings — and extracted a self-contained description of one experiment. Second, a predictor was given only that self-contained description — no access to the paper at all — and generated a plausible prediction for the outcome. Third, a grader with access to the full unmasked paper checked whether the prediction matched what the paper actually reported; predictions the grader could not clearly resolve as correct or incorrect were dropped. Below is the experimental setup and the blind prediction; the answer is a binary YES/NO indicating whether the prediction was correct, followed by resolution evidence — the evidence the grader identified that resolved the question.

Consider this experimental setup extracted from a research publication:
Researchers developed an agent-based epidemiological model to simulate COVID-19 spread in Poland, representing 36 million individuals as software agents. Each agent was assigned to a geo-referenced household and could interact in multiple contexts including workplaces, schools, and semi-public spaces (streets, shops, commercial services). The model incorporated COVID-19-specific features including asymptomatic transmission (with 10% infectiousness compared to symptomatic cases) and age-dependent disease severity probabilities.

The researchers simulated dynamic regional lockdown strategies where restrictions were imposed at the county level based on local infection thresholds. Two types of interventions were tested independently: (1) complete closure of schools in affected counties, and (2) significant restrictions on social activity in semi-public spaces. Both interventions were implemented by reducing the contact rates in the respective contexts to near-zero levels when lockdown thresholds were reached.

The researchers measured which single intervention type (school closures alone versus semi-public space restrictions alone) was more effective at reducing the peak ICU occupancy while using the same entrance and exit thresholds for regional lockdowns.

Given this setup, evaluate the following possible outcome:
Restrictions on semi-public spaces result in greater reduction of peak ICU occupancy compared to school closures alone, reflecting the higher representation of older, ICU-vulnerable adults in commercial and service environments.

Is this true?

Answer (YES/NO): NO